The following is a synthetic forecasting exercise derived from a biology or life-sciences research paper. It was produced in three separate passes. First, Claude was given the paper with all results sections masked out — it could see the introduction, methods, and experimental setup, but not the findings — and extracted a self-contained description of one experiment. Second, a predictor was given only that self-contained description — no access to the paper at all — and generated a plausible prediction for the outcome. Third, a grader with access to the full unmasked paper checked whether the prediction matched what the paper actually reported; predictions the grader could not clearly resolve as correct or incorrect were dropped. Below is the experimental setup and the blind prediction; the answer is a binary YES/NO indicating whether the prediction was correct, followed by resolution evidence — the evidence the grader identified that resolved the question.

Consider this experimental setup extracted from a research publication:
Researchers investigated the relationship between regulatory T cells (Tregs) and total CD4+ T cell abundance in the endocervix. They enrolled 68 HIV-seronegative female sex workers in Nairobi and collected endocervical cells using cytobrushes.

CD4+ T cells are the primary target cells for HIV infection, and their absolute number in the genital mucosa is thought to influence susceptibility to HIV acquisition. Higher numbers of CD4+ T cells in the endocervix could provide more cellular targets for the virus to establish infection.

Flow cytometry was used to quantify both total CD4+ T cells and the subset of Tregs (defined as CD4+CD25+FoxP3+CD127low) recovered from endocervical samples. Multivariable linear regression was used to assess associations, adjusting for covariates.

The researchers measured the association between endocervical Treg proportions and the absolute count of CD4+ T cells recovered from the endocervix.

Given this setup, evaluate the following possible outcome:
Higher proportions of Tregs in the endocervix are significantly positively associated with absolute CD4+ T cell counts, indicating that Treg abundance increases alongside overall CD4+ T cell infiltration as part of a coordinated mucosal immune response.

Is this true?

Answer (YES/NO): NO